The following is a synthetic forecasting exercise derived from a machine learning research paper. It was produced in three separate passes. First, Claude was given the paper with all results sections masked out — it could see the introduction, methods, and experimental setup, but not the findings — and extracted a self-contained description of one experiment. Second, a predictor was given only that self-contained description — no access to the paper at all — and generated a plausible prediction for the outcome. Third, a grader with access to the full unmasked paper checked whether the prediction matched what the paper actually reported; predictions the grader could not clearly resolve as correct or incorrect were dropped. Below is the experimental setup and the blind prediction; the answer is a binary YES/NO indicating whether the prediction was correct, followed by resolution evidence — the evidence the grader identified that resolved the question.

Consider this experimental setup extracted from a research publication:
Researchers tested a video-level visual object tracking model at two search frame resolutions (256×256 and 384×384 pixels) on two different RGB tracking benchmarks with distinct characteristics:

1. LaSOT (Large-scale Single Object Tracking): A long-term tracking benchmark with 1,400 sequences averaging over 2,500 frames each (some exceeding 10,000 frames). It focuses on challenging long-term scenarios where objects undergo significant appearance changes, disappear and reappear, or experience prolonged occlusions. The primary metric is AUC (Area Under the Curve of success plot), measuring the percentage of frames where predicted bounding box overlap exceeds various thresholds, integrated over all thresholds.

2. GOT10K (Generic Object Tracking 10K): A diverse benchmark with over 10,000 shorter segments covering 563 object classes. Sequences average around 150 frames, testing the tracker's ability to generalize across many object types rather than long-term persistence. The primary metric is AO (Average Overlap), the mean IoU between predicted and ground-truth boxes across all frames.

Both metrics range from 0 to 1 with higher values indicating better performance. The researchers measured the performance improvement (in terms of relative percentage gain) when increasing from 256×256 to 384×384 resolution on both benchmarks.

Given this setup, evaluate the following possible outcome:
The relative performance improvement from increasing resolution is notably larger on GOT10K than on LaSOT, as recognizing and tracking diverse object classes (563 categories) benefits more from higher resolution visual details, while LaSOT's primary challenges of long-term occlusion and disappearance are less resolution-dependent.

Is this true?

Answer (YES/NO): NO